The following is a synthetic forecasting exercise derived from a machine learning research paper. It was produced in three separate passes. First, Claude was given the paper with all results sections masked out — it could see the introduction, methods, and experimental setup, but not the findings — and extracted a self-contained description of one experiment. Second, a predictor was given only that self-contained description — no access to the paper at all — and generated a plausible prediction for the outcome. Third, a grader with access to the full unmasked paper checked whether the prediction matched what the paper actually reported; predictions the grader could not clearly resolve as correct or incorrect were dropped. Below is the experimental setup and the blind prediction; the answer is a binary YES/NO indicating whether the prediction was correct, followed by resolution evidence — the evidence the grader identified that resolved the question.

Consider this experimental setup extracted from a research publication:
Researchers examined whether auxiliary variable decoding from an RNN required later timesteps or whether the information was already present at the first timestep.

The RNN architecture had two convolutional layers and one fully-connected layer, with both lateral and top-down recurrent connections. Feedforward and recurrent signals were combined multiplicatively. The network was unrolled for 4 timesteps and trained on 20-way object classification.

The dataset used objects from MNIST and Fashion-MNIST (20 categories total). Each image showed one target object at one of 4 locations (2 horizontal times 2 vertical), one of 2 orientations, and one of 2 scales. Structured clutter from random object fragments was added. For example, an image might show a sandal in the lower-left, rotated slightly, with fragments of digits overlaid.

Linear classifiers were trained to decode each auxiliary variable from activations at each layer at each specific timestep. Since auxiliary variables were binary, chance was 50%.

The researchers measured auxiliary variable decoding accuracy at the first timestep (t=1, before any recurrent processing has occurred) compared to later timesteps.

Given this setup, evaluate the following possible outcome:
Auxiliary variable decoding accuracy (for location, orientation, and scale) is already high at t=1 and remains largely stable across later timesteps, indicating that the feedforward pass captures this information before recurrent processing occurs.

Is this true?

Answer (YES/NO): NO